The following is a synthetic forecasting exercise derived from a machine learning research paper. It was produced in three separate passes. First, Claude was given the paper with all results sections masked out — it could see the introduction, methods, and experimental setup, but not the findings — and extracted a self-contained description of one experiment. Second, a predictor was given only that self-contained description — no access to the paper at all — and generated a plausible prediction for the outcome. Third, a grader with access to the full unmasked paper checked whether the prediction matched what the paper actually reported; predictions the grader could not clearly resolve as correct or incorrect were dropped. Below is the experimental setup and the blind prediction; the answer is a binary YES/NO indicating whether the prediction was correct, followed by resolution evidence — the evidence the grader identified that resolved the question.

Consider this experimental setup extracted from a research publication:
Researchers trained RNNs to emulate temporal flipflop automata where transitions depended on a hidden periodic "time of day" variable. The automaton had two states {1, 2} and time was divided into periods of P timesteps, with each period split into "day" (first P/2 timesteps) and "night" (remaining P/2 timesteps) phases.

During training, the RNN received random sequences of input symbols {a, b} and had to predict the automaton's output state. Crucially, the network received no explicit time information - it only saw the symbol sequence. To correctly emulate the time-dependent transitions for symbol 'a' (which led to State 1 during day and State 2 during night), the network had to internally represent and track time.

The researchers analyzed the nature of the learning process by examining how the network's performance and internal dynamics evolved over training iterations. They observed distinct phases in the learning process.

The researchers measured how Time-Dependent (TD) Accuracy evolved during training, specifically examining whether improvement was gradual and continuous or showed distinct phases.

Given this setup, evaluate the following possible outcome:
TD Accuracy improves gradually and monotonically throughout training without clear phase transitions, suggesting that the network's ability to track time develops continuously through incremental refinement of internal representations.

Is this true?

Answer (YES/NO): NO